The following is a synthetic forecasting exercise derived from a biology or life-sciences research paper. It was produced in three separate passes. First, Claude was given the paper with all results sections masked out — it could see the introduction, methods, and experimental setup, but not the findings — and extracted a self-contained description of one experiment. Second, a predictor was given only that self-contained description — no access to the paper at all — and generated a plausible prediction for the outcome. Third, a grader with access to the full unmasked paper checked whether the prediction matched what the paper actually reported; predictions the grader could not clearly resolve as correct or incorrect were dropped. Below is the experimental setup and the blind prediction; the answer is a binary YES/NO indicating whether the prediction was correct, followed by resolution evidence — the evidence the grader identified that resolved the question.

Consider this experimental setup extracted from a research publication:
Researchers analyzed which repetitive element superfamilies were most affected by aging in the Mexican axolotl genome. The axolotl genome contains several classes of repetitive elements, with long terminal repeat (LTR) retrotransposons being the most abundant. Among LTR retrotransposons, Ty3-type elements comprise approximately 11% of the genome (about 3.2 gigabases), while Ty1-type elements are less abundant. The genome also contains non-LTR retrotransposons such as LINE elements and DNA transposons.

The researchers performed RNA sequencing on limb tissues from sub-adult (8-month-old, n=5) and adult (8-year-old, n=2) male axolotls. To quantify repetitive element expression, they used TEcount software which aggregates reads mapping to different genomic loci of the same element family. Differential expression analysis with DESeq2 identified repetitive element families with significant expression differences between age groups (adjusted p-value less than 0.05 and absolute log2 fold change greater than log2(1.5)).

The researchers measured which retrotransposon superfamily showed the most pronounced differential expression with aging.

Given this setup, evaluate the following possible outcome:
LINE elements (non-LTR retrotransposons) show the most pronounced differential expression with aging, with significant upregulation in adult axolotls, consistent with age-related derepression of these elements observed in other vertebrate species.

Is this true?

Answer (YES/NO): NO